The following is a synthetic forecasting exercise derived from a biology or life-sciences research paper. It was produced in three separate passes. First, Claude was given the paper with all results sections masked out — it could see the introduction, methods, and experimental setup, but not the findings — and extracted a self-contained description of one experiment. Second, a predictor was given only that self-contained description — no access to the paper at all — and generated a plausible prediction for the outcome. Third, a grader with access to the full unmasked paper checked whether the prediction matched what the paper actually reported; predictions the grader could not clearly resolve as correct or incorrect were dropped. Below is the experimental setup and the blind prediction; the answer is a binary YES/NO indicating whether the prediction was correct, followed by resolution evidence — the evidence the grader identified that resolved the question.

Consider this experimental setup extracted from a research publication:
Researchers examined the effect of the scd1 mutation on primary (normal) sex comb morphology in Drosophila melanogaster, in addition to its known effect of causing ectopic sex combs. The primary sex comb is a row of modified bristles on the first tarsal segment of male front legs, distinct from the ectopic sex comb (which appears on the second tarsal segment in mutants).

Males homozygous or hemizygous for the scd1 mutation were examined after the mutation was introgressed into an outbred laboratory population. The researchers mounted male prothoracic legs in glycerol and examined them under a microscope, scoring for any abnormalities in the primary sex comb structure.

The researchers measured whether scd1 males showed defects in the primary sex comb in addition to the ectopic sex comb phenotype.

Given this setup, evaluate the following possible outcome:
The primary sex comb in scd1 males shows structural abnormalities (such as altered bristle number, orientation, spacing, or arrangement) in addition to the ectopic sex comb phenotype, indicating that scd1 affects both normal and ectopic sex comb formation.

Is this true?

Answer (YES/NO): YES